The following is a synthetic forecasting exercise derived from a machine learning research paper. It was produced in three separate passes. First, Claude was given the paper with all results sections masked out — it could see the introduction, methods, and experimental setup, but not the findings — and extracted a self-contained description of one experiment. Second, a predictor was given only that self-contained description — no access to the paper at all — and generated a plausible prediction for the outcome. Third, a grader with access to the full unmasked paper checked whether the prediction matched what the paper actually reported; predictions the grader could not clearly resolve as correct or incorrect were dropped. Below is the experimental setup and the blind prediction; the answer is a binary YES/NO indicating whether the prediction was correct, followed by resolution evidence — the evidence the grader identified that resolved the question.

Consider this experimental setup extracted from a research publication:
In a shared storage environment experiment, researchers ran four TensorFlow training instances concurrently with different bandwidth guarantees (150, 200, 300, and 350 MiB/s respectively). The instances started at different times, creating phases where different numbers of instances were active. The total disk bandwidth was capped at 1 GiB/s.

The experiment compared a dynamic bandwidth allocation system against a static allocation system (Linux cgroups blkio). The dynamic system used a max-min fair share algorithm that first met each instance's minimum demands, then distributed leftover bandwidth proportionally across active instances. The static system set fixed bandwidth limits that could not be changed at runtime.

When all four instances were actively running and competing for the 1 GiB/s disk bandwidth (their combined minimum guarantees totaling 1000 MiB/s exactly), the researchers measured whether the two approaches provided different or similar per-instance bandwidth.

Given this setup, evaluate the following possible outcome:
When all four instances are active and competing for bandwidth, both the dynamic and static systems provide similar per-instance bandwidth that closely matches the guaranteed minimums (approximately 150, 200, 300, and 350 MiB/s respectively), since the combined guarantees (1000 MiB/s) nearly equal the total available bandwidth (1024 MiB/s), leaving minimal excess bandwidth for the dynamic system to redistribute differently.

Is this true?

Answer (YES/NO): YES